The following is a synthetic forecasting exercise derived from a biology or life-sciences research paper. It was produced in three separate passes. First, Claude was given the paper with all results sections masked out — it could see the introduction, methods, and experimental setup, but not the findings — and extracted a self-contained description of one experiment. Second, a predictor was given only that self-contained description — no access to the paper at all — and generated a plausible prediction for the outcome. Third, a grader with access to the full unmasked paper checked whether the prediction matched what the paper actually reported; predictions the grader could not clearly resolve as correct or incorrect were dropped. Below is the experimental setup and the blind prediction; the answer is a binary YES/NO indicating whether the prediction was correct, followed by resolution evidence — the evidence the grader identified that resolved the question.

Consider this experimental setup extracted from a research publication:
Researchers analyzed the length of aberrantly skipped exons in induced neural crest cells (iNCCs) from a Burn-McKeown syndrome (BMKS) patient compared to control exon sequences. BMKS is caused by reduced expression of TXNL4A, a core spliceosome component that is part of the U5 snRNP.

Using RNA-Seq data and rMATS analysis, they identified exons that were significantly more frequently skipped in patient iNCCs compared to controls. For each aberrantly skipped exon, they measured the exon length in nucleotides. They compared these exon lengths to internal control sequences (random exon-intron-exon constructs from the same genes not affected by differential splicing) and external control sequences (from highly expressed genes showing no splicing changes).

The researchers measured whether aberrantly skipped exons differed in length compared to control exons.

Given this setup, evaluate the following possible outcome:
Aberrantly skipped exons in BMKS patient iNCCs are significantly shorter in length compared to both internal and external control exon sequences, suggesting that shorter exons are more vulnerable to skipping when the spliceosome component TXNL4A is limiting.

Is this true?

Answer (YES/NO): YES